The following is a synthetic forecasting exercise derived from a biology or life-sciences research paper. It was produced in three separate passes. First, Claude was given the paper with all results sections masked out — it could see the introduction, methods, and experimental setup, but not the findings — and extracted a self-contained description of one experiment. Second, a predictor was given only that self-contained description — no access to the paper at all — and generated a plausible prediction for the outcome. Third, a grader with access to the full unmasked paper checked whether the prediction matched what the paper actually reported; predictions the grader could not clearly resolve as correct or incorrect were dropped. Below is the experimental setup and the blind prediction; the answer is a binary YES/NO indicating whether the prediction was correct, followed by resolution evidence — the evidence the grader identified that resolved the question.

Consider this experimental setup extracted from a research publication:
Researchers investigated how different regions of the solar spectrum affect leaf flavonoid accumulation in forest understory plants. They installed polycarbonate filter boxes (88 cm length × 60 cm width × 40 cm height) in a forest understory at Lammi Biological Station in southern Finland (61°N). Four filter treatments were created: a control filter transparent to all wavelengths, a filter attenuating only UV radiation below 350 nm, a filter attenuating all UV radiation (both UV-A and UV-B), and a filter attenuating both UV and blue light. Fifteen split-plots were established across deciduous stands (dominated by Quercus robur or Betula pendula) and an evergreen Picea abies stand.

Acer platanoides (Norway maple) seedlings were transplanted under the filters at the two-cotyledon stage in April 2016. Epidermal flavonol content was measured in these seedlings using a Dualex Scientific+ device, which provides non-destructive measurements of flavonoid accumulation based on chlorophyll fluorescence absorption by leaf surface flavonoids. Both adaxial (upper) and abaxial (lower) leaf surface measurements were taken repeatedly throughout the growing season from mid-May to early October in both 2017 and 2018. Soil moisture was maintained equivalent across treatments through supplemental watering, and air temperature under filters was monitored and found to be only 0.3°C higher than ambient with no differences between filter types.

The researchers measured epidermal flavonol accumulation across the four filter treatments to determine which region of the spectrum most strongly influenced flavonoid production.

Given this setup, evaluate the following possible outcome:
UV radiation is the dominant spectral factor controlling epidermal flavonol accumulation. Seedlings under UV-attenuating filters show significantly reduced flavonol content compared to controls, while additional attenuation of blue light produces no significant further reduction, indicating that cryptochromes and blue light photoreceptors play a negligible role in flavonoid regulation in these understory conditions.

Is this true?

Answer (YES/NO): NO